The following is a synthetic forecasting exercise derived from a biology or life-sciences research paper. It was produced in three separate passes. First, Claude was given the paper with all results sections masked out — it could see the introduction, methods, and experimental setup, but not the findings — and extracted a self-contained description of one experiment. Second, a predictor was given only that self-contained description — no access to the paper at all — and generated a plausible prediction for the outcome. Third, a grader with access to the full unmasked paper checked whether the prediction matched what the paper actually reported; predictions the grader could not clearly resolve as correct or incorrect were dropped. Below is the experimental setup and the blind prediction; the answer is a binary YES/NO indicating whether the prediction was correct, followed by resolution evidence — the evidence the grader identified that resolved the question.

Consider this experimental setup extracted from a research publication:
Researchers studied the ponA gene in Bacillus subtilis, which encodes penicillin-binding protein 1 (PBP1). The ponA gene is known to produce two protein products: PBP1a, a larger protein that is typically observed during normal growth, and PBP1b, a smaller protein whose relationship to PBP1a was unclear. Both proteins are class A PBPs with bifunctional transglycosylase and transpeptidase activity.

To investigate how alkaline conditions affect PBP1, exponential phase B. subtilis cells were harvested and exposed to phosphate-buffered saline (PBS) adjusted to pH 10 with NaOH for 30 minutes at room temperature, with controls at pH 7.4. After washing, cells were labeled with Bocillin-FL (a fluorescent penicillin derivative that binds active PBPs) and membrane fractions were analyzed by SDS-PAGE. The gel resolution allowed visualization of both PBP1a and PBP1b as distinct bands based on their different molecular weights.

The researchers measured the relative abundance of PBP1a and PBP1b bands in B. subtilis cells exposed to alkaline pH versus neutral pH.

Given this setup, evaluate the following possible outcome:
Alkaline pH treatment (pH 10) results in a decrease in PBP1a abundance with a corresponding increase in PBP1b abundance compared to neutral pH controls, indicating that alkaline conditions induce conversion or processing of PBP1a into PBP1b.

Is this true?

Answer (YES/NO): YES